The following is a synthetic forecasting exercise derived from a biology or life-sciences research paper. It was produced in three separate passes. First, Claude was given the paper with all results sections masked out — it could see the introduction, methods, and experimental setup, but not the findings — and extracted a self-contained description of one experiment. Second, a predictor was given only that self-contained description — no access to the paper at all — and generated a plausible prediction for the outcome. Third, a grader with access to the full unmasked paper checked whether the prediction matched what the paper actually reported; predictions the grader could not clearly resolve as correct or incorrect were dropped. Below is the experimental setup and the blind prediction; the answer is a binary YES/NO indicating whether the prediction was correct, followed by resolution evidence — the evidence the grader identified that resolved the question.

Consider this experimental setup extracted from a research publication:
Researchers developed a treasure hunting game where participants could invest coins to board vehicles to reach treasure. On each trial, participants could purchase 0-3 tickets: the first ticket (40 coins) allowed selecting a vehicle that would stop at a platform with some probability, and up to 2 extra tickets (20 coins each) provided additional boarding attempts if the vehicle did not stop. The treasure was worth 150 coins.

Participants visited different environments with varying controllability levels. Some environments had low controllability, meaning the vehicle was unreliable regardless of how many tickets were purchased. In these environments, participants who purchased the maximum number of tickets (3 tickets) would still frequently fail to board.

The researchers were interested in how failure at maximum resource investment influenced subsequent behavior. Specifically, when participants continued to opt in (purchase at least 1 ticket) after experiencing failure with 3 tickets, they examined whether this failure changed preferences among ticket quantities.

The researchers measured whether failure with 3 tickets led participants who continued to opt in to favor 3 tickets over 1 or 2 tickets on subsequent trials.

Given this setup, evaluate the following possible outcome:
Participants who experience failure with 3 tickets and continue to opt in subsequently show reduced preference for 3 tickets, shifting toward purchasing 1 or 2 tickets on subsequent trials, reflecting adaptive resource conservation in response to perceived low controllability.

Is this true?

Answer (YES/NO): NO